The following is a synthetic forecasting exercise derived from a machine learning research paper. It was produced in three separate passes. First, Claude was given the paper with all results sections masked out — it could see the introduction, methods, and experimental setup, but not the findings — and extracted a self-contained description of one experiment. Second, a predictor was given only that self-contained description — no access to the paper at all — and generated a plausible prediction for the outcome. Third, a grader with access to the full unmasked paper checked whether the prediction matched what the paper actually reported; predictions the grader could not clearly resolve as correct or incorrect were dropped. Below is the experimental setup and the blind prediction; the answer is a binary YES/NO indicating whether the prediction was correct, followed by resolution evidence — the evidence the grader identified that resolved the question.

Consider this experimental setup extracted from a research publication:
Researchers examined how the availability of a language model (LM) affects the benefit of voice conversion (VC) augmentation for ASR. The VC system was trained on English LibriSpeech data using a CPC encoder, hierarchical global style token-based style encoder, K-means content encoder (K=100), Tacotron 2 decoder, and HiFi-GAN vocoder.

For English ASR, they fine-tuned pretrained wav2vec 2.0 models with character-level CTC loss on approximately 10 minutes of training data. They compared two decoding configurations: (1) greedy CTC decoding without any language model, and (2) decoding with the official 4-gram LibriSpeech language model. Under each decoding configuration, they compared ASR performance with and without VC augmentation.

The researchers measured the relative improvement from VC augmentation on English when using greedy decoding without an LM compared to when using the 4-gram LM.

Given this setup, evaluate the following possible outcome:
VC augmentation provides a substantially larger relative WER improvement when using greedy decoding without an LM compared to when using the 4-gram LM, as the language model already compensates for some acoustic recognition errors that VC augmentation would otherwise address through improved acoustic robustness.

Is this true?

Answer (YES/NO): YES